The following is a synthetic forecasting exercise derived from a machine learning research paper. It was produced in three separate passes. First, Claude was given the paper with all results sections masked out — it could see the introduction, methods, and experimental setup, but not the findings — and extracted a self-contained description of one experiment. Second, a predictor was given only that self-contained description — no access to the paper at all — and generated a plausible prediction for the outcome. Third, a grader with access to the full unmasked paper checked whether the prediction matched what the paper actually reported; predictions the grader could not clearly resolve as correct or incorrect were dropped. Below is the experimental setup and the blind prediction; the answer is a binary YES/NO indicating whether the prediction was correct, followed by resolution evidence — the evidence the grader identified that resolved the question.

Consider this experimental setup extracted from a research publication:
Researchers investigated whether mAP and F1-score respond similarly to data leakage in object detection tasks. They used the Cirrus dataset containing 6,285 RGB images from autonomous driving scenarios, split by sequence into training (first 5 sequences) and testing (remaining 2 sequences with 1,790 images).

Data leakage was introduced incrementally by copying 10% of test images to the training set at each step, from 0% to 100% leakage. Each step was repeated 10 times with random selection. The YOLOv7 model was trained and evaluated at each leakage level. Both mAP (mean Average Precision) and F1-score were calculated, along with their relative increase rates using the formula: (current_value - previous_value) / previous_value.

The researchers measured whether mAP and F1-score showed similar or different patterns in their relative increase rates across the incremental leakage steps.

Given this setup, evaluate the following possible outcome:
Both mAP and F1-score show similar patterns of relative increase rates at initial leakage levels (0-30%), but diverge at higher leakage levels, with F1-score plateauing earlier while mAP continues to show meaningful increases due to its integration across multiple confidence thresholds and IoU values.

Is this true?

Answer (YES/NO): NO